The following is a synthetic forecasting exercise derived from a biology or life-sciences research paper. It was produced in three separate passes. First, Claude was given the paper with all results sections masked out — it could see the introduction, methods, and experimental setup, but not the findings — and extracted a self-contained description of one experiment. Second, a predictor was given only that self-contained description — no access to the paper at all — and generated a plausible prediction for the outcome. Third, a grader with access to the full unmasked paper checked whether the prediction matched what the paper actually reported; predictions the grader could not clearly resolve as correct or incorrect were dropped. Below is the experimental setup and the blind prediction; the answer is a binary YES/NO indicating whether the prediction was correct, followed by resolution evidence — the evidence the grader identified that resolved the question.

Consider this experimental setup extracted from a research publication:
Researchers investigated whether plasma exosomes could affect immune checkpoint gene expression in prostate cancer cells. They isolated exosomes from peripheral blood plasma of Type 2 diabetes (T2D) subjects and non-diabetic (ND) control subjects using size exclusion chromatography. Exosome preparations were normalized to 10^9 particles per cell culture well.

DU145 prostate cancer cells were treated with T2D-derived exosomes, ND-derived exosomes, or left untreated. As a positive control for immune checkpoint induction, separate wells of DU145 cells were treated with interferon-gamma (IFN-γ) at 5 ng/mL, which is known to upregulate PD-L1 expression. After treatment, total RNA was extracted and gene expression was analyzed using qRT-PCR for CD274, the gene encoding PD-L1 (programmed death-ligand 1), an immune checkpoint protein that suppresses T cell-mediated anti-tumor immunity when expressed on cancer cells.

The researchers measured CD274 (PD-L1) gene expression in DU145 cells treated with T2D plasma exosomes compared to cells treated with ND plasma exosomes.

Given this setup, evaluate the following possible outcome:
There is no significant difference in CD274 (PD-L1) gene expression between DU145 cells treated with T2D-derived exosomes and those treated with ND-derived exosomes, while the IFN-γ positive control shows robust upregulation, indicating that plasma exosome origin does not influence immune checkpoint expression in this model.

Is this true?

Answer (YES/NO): NO